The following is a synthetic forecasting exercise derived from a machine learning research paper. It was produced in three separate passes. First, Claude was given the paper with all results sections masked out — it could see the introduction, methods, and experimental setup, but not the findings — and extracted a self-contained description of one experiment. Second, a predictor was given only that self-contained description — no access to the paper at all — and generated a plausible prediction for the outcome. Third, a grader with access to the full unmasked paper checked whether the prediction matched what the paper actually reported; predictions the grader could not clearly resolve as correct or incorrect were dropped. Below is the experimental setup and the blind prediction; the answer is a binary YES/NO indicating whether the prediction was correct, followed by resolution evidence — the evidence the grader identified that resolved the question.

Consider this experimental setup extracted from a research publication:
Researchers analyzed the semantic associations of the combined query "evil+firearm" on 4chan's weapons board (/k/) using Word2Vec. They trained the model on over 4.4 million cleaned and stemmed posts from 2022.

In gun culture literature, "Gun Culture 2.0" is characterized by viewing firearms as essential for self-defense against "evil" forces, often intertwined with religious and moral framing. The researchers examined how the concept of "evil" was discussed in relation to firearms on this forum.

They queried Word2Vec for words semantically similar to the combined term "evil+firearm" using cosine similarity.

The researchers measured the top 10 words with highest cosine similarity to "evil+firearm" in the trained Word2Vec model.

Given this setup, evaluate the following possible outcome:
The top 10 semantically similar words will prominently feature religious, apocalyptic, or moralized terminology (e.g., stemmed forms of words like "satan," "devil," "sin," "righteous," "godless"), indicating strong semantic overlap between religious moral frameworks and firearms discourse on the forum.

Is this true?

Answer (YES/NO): NO